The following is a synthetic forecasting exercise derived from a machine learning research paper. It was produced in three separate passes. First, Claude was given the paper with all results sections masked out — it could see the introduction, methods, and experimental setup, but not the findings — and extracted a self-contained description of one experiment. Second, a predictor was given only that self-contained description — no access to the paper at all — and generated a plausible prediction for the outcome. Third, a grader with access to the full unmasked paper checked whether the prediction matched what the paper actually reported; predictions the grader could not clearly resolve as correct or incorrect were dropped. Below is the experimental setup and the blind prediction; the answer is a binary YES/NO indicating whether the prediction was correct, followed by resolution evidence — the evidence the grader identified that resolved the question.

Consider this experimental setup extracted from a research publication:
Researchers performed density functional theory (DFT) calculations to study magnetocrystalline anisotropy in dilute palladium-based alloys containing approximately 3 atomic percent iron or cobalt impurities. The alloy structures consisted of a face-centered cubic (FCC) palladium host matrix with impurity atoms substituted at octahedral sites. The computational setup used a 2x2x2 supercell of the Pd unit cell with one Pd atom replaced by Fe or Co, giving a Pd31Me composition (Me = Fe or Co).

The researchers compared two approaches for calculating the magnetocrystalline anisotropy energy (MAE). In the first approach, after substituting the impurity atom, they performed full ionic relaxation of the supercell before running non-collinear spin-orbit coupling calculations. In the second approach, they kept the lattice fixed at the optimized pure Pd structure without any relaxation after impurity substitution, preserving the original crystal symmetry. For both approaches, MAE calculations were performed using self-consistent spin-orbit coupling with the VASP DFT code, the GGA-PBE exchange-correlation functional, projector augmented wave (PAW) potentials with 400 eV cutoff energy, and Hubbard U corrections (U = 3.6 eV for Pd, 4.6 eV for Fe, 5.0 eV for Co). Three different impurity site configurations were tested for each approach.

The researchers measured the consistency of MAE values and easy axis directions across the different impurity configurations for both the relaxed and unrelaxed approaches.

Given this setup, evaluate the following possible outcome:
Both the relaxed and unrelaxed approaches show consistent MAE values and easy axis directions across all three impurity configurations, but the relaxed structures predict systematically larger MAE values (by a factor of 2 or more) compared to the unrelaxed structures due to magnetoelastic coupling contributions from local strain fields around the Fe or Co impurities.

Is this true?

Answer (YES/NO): NO